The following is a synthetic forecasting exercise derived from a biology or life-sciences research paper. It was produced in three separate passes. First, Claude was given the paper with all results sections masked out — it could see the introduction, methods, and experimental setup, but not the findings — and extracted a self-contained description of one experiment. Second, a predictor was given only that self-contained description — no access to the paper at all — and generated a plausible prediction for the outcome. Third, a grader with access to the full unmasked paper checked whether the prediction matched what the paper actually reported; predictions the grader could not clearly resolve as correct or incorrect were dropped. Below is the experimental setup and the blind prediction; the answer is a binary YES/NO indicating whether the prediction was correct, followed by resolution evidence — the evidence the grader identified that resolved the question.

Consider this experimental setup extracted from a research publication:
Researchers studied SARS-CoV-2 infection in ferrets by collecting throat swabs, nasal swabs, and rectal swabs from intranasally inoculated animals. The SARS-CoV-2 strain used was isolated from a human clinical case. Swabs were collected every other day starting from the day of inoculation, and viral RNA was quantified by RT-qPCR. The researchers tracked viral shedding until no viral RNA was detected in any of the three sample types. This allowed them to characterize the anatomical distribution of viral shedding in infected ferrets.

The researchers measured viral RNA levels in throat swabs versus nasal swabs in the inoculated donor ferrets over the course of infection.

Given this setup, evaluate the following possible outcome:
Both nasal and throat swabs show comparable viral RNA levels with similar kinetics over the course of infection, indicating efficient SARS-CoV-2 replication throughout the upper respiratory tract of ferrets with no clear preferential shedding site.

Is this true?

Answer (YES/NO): NO